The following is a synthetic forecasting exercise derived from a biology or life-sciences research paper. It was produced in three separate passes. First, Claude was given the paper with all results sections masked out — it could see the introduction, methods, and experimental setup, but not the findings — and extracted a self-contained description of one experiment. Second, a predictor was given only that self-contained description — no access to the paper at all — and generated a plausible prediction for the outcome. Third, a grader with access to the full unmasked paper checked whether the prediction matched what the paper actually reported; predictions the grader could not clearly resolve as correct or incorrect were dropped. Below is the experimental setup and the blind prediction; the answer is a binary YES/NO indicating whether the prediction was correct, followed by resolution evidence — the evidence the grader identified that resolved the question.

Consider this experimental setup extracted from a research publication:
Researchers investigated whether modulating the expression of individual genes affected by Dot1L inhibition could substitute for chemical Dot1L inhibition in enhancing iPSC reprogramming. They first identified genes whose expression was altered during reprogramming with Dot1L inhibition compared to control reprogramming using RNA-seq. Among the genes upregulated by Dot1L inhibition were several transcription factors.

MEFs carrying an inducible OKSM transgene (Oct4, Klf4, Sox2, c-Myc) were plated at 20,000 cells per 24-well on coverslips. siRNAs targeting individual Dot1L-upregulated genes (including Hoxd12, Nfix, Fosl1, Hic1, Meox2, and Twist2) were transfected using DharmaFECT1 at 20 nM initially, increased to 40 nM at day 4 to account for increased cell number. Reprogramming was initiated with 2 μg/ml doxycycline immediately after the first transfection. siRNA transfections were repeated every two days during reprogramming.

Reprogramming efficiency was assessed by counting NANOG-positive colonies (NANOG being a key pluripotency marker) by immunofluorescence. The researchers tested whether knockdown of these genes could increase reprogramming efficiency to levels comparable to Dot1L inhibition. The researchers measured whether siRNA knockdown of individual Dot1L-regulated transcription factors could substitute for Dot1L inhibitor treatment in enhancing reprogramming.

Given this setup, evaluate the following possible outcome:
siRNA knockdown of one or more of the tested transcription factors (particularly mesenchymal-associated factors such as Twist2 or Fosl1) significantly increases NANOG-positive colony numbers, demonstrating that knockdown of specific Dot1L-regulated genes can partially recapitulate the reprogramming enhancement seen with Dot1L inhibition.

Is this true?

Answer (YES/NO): NO